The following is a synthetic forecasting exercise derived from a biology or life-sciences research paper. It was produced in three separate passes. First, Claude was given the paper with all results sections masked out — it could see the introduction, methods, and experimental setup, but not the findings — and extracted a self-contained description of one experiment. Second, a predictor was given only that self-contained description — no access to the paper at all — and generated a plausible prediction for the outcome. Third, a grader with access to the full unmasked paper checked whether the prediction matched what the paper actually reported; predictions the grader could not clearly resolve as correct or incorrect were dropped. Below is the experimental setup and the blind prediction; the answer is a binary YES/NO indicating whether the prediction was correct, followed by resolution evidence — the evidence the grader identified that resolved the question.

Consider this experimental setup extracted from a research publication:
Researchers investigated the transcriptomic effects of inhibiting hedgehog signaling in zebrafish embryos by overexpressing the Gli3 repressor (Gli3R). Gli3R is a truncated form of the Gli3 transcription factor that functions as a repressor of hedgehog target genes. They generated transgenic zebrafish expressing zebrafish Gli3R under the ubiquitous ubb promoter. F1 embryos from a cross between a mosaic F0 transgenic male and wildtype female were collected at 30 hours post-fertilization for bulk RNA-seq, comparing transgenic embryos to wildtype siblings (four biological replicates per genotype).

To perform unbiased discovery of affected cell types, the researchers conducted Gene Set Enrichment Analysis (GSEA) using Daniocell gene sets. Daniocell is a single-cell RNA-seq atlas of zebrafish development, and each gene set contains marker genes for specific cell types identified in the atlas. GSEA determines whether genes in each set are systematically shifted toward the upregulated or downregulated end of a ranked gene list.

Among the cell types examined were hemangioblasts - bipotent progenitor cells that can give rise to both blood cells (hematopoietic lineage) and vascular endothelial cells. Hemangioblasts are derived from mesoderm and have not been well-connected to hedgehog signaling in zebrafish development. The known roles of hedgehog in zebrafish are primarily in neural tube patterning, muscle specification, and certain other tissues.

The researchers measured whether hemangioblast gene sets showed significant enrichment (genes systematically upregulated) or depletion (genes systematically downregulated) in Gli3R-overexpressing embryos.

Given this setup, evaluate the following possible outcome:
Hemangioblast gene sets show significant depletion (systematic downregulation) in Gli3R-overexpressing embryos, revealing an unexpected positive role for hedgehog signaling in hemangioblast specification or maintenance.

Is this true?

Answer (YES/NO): YES